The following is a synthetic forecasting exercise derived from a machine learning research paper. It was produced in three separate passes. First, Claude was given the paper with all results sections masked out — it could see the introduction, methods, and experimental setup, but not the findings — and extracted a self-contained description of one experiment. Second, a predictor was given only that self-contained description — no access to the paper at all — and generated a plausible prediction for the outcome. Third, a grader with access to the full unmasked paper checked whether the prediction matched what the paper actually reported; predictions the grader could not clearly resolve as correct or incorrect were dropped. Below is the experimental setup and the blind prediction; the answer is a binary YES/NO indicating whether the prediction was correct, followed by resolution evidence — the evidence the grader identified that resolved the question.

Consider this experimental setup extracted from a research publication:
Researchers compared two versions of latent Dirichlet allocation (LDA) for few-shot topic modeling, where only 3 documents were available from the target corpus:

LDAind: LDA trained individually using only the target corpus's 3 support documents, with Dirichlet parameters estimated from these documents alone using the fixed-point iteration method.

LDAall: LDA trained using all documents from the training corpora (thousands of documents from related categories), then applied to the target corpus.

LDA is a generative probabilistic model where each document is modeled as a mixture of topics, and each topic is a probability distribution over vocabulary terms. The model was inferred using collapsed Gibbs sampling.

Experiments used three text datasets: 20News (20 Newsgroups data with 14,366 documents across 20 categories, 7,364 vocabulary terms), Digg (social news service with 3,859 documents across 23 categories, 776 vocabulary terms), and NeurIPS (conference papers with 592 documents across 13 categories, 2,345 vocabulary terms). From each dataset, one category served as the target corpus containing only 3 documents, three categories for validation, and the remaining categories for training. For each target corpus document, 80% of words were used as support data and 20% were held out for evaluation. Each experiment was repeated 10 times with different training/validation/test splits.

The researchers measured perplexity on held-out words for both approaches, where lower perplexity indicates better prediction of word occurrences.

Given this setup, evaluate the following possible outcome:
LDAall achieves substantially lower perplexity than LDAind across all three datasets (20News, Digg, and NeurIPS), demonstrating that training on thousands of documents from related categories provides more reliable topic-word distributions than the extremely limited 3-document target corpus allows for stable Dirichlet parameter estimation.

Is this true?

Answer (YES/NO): NO